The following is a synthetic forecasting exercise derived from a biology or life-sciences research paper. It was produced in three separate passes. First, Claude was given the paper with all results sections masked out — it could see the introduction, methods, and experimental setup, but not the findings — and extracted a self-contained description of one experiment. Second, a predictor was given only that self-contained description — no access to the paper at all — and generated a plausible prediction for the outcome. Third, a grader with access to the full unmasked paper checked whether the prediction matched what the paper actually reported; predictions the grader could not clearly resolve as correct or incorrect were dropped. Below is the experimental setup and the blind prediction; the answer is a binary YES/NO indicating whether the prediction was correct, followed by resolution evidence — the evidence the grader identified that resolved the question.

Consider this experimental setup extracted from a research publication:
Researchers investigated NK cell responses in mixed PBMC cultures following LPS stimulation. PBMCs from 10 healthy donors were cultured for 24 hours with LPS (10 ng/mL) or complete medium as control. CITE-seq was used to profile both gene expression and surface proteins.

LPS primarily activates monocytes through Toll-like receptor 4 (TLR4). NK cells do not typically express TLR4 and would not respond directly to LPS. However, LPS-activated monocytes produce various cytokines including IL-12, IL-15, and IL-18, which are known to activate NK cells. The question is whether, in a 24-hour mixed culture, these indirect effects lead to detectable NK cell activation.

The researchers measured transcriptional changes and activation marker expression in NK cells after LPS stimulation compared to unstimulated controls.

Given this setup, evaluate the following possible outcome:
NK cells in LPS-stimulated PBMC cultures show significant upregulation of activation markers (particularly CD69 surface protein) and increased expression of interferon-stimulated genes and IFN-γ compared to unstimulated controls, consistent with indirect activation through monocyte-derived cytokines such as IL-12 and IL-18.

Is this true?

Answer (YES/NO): NO